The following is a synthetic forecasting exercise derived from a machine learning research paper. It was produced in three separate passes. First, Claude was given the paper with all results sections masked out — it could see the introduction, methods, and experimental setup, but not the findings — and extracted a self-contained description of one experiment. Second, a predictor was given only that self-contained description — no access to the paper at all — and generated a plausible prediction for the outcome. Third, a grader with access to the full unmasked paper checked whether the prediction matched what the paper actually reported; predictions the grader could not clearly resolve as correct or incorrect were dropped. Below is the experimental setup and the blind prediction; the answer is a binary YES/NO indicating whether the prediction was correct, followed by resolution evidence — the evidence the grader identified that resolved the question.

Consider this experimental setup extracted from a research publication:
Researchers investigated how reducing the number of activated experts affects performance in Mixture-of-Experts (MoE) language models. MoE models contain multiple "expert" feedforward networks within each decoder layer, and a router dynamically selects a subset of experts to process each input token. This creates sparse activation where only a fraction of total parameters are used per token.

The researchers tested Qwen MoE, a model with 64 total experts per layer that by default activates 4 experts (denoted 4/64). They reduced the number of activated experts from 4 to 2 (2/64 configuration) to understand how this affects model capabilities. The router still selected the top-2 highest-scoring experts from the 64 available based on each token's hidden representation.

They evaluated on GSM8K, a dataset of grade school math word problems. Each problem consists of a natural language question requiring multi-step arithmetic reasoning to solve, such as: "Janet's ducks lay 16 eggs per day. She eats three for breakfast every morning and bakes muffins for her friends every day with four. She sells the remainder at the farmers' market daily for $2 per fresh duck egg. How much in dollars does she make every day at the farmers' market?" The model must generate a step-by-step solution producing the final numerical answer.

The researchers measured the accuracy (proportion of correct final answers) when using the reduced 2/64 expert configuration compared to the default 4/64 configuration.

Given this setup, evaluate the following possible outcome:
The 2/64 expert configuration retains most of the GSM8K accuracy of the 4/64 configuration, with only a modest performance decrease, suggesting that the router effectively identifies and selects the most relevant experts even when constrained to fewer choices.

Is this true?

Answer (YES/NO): NO